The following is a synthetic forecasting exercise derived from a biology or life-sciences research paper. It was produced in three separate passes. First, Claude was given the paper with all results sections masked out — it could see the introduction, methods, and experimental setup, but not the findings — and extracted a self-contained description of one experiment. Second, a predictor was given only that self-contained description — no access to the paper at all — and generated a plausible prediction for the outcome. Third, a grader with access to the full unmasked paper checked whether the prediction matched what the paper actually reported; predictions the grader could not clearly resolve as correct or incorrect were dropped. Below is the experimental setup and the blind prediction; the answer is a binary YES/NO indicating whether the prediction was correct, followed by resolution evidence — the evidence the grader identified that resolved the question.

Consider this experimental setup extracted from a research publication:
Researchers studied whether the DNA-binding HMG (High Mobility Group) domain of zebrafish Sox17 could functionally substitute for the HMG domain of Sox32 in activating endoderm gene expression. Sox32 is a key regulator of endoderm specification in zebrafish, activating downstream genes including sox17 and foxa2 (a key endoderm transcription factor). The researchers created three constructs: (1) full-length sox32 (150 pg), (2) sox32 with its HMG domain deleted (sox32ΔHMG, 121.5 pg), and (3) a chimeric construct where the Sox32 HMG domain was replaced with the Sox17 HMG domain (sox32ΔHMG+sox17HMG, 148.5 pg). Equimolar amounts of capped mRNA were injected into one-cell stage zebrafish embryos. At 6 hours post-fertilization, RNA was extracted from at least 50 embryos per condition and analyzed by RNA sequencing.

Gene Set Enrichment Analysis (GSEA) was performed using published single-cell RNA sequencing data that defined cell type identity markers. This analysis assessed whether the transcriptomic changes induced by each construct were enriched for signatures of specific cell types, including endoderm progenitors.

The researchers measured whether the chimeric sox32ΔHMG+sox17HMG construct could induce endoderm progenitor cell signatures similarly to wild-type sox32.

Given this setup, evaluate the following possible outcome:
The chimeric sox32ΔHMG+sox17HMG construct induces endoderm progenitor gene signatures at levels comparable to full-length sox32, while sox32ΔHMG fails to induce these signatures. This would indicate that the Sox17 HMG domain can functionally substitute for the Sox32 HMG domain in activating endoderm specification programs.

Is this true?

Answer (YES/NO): NO